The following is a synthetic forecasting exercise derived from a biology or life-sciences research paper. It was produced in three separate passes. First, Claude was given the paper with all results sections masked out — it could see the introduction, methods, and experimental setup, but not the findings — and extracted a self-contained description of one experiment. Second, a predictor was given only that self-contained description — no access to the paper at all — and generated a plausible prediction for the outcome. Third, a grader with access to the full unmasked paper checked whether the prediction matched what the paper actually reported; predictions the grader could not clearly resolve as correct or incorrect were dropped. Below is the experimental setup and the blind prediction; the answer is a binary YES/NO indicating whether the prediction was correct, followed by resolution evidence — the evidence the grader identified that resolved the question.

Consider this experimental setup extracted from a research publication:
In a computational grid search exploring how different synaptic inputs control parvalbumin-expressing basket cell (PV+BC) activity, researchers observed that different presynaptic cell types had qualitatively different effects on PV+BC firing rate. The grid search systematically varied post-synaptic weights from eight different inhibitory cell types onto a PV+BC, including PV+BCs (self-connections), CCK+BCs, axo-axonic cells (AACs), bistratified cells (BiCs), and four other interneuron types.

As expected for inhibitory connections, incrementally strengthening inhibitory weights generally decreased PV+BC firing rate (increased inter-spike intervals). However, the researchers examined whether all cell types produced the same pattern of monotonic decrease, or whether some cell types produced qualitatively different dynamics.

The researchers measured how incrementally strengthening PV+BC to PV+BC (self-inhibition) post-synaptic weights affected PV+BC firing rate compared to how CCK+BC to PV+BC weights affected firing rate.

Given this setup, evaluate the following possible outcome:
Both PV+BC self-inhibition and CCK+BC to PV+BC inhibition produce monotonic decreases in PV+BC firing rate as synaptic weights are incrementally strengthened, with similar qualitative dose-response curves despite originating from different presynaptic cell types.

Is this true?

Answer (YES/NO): NO